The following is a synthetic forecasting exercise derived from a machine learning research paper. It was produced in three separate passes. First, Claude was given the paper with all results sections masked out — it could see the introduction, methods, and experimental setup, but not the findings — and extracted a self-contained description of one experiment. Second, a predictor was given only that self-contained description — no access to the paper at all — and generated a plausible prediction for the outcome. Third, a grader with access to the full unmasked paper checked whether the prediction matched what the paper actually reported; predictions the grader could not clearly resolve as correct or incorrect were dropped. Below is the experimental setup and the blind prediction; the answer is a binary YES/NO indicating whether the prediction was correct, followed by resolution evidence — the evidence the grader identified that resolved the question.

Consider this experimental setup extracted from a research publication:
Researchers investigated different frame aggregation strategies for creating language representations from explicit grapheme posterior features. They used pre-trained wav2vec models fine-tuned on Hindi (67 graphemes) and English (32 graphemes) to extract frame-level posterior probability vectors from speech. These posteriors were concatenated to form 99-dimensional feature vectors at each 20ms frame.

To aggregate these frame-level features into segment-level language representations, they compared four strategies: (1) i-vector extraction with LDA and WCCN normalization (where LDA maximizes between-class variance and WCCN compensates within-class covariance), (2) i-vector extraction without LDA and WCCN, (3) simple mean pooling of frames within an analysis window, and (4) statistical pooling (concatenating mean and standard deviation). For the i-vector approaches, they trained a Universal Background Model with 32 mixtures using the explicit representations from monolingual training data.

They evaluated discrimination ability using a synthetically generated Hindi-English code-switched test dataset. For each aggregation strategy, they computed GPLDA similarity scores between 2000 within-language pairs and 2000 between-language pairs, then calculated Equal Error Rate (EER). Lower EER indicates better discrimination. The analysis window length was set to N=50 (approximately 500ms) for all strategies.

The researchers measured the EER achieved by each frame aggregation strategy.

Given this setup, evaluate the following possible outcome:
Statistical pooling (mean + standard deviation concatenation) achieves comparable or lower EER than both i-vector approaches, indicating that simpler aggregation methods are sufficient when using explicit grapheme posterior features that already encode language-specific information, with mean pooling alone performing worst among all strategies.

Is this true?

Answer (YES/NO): NO